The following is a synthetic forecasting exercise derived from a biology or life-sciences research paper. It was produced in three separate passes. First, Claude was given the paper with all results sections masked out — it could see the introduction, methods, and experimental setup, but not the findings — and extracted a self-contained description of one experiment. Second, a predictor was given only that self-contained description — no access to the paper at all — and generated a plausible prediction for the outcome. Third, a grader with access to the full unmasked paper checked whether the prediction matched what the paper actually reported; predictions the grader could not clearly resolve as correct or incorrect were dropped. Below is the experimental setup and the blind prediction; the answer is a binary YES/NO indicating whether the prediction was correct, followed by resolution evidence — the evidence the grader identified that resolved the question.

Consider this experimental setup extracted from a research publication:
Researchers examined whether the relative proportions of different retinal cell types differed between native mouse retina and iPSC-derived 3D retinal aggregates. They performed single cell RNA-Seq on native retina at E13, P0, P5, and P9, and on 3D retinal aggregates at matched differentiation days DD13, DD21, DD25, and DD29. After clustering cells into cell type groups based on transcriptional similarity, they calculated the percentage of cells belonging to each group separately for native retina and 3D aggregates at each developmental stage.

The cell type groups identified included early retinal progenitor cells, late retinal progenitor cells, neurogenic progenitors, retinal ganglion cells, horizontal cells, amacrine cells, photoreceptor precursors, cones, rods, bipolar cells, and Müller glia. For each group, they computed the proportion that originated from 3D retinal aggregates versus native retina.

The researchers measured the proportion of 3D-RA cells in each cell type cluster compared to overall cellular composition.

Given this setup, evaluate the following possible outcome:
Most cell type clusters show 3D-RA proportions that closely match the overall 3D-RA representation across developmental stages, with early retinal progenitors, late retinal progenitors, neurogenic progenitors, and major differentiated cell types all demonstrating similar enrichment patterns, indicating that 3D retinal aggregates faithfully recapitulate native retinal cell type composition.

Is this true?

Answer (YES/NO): NO